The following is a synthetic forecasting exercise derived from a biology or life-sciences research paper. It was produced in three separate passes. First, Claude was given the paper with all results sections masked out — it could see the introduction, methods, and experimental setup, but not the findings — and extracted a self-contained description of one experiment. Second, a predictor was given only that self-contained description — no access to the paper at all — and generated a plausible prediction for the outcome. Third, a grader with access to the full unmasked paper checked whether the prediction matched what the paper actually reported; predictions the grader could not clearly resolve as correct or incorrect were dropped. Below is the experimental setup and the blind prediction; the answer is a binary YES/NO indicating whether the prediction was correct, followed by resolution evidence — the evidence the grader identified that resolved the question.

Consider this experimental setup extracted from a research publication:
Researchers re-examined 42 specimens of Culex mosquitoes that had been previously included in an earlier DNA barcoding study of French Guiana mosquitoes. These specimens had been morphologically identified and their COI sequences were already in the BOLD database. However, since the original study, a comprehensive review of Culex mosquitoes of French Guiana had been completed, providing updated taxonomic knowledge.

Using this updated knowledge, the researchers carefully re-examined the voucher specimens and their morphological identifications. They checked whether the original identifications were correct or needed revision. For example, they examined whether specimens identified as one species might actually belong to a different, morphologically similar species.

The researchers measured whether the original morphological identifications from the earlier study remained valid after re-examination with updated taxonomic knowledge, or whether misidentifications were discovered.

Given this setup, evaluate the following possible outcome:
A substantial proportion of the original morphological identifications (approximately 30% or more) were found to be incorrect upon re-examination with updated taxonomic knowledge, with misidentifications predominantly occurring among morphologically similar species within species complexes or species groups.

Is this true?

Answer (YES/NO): NO